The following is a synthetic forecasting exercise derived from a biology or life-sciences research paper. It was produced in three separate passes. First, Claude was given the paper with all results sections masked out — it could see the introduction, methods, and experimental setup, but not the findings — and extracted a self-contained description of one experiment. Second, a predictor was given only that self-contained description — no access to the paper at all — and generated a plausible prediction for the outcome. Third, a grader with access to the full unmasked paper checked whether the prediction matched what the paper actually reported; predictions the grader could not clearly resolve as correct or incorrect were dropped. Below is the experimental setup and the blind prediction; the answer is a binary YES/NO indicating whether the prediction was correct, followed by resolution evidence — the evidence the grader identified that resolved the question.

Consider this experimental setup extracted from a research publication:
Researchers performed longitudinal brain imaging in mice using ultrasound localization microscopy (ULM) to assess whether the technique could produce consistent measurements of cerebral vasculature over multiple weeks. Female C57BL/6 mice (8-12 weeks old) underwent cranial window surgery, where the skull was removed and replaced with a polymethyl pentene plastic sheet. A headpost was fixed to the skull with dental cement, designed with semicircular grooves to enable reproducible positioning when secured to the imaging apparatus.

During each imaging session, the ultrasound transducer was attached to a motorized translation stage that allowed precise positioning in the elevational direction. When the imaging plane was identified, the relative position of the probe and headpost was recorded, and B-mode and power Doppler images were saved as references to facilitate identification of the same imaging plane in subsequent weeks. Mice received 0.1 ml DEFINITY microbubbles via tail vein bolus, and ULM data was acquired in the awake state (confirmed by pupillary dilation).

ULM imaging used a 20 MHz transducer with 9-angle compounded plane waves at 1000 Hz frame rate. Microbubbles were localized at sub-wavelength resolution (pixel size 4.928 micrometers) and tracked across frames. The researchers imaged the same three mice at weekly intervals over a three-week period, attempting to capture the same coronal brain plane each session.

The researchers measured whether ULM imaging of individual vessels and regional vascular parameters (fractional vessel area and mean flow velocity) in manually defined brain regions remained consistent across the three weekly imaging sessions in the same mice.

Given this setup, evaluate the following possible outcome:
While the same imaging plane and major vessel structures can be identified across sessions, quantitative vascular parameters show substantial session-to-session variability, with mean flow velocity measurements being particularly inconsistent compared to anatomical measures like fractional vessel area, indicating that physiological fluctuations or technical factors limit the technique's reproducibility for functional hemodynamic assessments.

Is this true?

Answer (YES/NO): NO